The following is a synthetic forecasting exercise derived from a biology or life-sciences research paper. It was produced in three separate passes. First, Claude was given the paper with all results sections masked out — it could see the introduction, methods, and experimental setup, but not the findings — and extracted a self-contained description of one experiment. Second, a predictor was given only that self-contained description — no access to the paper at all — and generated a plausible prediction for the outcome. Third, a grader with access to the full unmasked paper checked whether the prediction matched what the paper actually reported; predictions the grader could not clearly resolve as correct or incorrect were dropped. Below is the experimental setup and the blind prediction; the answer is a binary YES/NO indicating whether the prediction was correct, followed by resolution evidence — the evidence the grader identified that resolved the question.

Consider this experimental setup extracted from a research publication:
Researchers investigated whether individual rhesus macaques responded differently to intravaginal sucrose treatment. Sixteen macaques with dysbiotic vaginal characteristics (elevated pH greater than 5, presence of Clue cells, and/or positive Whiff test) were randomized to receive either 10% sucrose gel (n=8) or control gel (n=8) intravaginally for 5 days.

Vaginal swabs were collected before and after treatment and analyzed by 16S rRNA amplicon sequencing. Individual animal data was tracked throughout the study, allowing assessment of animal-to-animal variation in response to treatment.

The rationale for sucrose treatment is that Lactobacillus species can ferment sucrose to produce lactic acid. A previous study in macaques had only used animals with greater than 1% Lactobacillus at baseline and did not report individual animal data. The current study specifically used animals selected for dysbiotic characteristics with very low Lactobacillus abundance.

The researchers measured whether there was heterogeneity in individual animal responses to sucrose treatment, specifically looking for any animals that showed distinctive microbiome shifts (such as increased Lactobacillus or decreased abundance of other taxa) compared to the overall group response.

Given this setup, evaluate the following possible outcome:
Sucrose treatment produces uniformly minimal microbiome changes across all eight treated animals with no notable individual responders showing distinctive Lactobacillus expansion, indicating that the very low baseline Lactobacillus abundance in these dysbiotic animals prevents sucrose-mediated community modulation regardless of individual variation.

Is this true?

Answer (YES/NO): YES